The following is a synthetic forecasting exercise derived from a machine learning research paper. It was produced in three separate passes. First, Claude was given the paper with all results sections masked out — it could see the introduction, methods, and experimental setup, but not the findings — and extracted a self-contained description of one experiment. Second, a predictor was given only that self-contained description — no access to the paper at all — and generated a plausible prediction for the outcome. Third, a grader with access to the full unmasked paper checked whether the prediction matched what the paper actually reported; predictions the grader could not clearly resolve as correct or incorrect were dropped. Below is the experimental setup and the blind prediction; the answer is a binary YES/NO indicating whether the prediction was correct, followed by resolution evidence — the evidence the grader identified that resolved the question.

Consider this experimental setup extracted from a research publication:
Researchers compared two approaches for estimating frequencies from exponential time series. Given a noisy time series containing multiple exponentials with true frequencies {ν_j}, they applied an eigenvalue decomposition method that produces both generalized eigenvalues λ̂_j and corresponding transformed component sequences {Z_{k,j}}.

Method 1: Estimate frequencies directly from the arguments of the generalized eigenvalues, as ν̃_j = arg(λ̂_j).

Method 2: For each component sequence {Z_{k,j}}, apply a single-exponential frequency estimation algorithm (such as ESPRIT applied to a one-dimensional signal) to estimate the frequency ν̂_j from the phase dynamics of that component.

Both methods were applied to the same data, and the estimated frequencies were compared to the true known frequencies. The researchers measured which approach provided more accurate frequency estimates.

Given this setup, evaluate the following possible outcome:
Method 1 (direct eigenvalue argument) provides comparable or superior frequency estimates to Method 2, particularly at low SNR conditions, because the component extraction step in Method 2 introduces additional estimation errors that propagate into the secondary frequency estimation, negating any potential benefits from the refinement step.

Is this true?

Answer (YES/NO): NO